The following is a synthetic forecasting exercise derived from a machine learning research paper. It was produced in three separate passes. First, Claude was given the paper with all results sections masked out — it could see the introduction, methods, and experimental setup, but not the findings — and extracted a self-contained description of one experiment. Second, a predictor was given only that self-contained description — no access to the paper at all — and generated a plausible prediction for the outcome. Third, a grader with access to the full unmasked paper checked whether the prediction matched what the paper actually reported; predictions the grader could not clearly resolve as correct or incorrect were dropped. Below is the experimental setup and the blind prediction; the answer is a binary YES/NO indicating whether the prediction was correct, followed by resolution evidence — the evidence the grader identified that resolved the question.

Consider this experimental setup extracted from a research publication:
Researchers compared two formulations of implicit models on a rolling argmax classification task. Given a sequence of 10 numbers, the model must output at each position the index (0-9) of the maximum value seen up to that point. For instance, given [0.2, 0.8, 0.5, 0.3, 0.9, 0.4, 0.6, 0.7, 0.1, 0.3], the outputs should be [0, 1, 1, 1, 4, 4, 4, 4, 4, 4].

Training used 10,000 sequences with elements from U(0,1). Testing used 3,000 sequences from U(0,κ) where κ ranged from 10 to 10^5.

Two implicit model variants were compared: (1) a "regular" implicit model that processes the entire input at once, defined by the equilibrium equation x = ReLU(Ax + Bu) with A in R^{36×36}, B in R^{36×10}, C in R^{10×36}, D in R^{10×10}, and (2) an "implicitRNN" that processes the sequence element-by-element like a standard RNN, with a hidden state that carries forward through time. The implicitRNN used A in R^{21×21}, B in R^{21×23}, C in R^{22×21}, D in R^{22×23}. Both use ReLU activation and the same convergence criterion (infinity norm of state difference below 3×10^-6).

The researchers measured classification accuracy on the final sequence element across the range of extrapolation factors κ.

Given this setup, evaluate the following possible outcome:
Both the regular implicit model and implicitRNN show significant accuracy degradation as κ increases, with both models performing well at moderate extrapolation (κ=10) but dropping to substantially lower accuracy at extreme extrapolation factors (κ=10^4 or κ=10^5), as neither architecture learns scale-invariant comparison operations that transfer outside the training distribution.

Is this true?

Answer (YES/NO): NO